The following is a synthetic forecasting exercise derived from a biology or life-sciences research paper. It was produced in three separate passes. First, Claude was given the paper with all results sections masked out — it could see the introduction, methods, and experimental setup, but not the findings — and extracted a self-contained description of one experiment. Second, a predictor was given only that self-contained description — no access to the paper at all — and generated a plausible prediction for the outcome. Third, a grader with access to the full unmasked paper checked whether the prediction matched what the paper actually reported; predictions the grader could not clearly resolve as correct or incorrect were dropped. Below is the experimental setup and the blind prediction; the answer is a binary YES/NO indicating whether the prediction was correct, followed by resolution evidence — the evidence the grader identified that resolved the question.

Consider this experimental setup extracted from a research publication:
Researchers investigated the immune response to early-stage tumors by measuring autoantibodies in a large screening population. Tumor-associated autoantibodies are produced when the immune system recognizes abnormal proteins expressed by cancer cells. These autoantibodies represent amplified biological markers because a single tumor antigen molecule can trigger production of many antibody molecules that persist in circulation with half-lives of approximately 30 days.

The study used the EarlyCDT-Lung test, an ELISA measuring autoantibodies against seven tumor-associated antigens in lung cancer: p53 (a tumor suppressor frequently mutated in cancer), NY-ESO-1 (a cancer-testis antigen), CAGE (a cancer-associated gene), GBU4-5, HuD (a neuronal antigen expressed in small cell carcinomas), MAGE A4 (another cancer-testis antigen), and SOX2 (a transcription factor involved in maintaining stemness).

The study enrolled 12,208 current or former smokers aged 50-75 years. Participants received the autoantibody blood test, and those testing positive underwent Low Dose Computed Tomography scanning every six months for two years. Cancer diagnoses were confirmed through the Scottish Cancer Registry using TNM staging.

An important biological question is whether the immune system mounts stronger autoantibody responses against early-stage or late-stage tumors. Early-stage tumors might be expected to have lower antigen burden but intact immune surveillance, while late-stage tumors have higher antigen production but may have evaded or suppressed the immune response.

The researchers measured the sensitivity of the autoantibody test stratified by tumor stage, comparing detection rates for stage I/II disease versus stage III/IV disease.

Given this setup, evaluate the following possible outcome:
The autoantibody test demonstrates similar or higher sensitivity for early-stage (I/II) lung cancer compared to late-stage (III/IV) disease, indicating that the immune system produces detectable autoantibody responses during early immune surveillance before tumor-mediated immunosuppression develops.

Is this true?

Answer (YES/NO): YES